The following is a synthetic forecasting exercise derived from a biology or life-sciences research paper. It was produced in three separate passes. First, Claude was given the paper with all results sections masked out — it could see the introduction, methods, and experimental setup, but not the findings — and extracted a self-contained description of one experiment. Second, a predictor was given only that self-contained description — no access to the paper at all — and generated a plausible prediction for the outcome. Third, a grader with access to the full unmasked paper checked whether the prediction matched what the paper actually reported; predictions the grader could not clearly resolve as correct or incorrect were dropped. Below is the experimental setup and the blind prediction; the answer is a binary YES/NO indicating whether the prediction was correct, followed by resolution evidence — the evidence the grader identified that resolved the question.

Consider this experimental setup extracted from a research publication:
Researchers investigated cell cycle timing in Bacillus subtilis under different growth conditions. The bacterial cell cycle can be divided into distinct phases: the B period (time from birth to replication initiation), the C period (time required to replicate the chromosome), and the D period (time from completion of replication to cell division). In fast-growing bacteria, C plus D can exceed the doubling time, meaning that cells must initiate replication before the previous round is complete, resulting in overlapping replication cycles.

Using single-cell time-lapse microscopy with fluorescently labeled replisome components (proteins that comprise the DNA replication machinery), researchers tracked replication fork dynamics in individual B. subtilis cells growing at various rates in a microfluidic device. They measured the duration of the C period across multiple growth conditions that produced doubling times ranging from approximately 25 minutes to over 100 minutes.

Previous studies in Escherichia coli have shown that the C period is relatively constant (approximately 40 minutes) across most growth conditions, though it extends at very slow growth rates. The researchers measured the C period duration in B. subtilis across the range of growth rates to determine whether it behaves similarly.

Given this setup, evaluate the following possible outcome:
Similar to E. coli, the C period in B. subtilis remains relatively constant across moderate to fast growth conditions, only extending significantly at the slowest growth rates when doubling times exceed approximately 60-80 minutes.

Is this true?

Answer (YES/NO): NO